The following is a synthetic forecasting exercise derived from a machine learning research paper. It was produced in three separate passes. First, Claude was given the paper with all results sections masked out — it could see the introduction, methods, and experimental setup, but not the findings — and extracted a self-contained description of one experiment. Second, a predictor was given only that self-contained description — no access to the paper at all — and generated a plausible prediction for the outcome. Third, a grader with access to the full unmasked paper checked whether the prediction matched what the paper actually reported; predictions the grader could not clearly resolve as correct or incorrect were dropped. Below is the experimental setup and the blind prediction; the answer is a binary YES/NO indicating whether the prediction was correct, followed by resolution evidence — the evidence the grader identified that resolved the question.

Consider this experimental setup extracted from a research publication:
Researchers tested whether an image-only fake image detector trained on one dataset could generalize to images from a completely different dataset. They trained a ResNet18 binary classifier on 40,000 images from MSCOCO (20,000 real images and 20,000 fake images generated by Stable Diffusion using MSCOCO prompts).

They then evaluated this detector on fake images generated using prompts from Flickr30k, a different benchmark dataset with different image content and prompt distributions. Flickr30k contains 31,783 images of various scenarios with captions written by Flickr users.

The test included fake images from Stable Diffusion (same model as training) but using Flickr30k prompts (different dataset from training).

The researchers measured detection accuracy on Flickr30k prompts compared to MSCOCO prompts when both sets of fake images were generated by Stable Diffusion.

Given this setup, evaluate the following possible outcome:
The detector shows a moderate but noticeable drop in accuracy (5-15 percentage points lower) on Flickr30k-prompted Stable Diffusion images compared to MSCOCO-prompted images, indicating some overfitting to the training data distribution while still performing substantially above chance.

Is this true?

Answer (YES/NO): NO